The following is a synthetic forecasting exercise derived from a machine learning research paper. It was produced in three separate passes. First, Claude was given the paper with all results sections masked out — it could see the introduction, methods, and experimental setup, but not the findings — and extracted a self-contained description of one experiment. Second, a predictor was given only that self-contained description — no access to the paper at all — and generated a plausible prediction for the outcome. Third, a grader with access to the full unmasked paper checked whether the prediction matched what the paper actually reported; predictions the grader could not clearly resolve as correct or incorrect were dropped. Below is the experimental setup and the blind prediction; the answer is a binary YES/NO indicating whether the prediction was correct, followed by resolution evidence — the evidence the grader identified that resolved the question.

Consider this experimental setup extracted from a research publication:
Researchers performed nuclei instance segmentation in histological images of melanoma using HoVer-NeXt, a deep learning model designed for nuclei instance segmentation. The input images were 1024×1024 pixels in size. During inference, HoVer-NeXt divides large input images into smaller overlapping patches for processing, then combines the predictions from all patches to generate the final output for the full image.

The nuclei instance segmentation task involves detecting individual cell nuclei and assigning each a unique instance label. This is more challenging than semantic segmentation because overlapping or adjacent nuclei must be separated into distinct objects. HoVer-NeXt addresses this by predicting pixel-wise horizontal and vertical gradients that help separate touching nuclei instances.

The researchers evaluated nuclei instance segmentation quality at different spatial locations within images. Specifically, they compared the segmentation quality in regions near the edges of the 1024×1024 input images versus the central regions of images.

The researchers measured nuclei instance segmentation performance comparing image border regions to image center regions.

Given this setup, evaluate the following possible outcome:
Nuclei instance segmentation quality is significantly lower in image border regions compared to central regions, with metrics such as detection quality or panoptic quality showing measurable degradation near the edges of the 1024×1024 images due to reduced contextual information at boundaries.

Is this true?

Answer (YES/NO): YES